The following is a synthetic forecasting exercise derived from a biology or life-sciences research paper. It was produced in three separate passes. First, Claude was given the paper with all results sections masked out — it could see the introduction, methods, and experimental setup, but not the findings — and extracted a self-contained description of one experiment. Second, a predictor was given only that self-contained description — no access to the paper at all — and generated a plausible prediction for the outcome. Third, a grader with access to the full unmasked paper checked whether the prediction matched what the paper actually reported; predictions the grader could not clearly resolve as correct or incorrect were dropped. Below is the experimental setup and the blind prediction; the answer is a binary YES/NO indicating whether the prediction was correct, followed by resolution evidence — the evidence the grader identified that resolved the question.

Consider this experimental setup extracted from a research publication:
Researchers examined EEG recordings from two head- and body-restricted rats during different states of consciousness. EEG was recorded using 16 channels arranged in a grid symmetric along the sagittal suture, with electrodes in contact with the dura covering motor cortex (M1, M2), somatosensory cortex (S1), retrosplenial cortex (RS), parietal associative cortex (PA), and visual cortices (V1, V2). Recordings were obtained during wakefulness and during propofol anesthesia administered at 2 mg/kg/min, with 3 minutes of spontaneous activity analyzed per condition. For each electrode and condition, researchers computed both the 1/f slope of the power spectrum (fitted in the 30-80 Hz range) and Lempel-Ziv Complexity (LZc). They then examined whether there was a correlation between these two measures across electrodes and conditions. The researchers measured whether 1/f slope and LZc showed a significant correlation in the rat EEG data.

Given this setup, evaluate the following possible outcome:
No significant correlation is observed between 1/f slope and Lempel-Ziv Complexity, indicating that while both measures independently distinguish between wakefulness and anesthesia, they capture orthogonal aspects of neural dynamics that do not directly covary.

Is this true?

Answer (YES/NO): NO